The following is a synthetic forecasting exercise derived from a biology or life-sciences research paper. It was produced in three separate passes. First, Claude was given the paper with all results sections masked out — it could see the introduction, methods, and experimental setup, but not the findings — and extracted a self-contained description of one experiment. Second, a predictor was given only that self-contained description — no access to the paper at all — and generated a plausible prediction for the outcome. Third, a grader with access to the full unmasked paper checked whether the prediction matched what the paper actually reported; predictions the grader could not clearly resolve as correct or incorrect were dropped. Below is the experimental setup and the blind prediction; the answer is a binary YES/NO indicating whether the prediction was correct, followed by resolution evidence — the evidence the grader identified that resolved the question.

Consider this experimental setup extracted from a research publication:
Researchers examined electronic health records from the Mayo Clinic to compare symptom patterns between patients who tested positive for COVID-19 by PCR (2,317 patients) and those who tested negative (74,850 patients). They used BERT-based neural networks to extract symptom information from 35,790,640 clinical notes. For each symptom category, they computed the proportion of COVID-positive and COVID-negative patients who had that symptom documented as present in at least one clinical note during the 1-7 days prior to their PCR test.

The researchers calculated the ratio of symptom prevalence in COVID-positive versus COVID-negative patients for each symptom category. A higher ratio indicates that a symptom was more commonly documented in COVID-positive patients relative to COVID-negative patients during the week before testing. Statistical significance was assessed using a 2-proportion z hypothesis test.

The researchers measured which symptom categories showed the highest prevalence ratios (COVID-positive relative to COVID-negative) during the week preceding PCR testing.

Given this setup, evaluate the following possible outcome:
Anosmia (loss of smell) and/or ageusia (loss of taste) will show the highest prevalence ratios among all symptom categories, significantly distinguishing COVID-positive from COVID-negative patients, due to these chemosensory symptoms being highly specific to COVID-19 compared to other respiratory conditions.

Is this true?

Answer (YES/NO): YES